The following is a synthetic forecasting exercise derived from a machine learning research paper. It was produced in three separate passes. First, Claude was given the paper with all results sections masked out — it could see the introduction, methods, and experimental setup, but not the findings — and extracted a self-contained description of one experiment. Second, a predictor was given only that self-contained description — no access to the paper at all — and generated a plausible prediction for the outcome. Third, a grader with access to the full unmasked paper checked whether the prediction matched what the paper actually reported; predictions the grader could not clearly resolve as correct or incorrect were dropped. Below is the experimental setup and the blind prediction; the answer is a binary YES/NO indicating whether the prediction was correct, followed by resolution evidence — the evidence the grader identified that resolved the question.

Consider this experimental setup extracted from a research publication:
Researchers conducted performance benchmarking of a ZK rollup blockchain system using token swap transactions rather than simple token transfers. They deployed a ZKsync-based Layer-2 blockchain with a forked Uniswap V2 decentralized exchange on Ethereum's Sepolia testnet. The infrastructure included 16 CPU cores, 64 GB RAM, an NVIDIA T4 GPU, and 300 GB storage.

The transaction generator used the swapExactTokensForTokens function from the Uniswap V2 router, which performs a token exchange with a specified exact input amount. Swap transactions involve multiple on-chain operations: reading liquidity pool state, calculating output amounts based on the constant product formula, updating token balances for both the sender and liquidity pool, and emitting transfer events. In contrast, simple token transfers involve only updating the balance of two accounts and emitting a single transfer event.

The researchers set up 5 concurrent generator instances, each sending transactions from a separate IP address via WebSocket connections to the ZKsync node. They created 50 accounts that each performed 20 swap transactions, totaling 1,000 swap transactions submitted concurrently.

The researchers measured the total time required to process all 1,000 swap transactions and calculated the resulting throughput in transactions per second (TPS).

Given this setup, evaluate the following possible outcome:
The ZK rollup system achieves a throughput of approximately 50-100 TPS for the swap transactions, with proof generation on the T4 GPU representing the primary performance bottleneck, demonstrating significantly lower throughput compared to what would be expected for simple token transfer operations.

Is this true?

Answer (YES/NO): NO